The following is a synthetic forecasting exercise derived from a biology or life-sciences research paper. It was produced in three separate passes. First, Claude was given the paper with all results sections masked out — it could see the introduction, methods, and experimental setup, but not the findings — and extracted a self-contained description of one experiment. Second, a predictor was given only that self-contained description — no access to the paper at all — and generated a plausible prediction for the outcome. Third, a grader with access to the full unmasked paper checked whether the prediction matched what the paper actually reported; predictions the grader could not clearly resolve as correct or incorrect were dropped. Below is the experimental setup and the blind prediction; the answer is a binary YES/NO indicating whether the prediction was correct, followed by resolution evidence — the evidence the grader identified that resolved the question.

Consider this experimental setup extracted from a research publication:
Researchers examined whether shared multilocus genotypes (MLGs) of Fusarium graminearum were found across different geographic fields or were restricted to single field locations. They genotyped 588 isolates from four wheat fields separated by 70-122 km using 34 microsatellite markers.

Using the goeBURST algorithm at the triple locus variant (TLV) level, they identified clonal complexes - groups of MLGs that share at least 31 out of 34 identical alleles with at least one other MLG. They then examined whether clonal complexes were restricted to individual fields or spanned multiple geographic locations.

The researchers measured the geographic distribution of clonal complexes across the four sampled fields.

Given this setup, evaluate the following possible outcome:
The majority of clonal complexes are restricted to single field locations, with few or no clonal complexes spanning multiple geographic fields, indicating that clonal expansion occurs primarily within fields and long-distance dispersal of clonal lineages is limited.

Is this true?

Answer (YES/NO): NO